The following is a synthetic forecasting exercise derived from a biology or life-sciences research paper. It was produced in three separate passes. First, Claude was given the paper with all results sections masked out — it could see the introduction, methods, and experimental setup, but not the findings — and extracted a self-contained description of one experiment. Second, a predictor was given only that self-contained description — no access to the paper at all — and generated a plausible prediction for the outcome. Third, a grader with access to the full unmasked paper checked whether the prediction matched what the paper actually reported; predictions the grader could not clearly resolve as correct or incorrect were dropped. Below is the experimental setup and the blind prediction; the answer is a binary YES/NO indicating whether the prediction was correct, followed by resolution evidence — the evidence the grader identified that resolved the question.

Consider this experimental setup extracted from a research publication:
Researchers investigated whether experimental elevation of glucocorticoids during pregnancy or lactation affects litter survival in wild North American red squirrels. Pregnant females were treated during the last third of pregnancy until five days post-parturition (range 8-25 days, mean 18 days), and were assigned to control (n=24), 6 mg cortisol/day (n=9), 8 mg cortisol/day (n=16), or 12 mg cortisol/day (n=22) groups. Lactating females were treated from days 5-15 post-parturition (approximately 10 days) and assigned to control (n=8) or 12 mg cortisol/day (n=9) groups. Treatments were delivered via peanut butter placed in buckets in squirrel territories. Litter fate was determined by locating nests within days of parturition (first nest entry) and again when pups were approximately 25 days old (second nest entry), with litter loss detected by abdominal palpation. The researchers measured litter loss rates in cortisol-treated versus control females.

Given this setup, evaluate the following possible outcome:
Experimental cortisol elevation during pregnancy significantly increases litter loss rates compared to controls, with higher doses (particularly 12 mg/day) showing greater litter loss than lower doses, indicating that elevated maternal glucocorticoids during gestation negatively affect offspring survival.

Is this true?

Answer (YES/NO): NO